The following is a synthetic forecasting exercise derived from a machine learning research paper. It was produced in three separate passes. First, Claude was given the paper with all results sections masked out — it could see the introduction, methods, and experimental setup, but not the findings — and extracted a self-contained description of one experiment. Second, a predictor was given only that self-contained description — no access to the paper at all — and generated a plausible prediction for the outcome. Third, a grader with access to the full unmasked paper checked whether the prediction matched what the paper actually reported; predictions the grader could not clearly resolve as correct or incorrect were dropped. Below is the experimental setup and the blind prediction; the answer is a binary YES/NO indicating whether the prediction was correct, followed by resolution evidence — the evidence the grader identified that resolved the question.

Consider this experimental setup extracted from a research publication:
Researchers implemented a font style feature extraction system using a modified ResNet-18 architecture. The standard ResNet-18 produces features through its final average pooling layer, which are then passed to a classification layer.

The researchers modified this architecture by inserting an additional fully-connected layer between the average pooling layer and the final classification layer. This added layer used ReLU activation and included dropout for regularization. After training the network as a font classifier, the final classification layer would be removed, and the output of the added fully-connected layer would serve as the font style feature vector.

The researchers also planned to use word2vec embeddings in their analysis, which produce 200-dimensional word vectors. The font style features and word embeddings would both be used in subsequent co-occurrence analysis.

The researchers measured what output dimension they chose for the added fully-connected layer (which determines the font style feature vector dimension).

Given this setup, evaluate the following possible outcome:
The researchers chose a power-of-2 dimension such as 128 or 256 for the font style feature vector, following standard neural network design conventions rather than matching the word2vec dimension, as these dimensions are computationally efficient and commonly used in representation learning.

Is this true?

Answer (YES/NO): NO